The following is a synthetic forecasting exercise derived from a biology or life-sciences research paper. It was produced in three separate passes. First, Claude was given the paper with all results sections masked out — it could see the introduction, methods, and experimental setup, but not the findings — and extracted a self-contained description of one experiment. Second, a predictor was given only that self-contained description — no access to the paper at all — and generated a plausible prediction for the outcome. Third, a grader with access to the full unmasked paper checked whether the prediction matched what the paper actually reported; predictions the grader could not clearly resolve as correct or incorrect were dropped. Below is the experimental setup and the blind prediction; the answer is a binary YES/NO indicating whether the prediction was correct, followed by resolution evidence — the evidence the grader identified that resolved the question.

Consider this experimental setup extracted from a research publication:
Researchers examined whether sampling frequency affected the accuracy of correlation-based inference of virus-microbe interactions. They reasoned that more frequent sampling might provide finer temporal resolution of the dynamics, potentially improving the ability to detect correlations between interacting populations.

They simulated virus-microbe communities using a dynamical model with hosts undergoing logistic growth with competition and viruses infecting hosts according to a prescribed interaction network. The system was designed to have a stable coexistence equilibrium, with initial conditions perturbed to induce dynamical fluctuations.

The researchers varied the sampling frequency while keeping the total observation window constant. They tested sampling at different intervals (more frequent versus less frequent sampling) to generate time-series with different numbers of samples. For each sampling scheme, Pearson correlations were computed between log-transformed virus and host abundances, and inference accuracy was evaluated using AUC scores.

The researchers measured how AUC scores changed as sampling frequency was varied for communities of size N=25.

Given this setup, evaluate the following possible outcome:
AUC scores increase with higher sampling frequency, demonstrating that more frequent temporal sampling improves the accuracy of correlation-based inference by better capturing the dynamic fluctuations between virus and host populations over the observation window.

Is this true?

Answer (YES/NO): NO